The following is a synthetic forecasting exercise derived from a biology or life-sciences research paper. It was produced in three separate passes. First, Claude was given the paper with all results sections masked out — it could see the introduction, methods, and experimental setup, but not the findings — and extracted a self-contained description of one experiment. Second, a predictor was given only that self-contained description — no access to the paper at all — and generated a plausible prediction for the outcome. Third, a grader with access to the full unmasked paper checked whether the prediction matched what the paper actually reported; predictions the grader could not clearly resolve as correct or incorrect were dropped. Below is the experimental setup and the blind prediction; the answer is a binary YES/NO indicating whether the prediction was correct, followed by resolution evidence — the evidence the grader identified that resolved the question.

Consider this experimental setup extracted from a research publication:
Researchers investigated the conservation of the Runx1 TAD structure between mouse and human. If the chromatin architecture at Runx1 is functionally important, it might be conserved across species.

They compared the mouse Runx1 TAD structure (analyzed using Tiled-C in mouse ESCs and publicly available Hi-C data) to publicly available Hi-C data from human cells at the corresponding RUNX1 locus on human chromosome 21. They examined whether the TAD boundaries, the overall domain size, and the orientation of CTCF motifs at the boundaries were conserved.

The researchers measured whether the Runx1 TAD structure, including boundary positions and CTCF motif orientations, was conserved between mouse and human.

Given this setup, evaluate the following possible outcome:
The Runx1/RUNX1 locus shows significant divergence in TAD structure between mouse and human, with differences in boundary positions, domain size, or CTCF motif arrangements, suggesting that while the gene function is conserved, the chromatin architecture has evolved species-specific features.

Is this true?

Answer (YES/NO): NO